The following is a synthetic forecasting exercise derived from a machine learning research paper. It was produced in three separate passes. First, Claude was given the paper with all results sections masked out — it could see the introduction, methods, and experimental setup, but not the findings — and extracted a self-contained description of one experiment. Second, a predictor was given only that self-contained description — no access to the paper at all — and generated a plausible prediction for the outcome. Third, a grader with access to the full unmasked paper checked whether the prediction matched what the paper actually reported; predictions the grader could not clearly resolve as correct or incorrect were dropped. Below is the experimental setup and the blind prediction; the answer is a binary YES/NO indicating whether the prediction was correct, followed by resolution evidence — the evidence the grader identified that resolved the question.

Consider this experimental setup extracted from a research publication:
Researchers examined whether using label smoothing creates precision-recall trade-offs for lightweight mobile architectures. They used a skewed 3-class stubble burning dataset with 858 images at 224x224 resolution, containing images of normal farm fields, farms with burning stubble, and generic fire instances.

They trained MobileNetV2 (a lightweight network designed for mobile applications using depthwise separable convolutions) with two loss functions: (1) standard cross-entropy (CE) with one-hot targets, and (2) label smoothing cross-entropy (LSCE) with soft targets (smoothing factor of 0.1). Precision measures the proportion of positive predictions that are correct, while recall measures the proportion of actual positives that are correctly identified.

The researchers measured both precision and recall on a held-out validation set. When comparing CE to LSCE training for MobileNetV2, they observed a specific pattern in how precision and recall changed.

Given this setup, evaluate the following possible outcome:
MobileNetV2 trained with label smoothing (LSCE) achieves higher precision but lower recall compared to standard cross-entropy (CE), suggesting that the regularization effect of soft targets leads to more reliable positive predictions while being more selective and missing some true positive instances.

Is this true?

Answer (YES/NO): NO